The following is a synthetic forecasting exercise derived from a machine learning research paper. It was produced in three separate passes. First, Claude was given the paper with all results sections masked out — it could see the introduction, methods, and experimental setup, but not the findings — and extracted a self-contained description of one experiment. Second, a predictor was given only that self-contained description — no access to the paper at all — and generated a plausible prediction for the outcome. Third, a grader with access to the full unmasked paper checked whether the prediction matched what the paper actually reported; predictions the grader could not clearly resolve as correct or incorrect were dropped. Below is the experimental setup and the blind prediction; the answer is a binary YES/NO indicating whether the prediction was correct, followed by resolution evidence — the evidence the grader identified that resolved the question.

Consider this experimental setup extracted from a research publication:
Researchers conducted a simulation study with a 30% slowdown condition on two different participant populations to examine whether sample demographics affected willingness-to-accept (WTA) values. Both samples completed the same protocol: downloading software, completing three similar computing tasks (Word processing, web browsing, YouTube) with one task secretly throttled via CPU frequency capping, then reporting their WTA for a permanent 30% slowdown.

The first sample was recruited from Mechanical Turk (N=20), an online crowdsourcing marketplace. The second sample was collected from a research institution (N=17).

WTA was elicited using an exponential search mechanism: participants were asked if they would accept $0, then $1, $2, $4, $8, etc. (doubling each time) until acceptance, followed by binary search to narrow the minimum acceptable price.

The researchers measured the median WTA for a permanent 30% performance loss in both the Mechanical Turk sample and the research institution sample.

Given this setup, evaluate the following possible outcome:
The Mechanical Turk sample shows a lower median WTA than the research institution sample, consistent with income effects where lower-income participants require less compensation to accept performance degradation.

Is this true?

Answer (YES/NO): YES